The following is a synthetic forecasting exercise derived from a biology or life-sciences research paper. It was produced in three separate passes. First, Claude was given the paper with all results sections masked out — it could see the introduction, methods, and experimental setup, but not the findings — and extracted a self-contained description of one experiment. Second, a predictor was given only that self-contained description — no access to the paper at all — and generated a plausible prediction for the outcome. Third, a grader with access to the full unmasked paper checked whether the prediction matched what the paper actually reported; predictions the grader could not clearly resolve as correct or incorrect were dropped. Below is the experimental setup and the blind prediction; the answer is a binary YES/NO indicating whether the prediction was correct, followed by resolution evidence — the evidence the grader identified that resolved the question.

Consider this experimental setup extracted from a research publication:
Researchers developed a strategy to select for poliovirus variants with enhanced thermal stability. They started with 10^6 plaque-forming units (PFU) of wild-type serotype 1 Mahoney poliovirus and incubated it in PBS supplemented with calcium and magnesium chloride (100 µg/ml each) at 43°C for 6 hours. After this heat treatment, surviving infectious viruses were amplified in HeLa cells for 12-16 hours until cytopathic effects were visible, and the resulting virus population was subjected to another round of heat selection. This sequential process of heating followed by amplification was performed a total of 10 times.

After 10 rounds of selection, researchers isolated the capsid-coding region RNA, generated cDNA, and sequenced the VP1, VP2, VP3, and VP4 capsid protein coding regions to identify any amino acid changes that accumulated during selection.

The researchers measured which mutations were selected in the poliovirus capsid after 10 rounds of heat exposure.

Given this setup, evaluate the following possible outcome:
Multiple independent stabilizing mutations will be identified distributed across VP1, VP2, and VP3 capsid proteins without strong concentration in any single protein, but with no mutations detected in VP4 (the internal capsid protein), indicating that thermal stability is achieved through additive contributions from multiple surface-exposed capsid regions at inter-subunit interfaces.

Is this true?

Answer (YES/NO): NO